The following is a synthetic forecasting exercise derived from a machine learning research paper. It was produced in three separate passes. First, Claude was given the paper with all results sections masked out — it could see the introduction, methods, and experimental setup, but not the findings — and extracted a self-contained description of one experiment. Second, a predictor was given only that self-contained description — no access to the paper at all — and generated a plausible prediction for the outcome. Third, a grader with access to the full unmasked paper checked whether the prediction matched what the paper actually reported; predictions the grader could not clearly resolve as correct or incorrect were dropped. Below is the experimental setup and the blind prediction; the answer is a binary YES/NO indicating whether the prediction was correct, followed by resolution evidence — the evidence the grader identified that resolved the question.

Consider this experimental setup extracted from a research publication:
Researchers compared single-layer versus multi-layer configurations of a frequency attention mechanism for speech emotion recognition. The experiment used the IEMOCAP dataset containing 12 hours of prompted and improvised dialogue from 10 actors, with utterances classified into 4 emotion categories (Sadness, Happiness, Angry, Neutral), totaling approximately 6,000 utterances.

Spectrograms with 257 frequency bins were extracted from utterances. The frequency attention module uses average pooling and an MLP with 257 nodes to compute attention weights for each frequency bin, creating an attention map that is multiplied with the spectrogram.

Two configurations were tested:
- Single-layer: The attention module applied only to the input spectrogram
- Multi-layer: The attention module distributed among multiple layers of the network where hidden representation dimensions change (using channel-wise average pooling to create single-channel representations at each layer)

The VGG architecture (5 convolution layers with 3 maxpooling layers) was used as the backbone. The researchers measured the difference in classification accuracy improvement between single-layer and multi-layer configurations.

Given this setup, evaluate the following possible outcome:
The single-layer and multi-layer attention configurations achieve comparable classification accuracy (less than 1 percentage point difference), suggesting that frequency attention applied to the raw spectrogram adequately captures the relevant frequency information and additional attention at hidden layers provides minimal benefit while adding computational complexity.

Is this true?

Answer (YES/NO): NO